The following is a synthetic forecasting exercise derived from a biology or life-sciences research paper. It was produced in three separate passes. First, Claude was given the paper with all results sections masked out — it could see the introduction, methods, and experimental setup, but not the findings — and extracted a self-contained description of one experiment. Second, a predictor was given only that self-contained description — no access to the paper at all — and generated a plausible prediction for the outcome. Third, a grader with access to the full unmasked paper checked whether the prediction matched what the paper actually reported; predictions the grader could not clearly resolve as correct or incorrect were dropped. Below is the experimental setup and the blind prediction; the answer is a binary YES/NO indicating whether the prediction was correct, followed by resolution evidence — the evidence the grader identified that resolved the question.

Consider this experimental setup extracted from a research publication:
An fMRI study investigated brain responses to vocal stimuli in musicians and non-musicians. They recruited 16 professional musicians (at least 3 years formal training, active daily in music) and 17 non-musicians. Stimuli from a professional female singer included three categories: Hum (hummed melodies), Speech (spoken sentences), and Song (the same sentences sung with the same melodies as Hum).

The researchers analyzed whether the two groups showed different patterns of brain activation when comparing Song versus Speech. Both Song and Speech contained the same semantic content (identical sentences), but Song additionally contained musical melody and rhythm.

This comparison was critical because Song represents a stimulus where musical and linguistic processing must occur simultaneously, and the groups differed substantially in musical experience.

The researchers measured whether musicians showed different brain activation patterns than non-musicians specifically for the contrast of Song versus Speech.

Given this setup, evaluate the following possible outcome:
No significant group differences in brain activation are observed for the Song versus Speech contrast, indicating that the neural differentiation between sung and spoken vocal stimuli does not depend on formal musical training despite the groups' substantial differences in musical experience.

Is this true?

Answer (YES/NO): YES